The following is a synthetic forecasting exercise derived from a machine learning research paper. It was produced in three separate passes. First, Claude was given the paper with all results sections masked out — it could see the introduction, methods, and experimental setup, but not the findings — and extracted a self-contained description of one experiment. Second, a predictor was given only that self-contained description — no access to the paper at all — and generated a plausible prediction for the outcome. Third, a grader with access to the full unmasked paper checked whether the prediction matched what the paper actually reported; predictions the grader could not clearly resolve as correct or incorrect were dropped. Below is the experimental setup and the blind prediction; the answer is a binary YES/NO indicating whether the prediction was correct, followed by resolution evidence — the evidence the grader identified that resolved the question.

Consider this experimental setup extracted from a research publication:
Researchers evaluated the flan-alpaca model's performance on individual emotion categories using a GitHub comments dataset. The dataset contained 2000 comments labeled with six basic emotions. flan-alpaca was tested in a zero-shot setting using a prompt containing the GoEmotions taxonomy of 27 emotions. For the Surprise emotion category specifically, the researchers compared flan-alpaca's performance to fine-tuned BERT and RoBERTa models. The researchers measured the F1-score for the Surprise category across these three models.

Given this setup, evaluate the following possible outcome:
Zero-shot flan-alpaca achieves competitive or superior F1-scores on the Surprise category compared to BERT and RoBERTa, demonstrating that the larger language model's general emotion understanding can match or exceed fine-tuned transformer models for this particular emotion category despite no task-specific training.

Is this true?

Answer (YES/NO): YES